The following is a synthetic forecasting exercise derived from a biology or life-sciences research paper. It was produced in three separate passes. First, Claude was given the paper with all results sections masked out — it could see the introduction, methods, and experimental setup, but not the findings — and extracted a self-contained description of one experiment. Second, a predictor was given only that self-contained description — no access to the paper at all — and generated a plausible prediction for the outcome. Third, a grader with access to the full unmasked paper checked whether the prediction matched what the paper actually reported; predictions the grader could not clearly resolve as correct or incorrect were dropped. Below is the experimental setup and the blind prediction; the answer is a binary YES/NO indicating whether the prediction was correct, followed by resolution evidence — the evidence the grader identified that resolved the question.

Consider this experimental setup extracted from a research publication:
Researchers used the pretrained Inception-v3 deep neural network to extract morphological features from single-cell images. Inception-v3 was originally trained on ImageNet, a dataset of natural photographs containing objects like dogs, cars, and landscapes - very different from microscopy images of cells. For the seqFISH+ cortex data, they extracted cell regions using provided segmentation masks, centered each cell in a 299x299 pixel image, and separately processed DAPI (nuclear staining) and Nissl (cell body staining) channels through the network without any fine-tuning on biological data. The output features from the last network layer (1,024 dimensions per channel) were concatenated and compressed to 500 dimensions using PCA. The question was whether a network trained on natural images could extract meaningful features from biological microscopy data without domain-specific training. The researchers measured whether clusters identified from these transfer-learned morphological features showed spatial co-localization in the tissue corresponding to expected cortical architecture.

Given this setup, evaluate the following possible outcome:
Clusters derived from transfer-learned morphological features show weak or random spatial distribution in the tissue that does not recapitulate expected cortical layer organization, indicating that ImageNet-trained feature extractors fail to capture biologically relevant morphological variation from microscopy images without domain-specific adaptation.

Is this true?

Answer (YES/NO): NO